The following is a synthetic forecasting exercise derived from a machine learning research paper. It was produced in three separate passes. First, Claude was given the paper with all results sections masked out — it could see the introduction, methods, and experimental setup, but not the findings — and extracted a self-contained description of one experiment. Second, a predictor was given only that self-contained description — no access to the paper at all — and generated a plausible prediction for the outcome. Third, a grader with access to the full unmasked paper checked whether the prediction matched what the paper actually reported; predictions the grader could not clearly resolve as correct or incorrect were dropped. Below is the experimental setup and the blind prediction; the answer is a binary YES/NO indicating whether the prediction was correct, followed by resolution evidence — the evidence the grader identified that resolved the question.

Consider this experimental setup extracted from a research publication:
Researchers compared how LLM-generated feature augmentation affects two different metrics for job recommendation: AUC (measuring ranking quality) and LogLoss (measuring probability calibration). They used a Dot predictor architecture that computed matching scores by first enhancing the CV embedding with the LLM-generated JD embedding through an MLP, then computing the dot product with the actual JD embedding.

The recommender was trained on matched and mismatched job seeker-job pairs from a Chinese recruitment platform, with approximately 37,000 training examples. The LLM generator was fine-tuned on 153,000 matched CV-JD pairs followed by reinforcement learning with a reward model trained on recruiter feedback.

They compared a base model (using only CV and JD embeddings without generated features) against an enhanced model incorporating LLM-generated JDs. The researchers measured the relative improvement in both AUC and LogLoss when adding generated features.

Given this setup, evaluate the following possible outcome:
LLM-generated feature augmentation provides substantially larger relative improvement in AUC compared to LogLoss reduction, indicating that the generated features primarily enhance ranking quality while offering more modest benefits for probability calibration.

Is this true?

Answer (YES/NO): NO